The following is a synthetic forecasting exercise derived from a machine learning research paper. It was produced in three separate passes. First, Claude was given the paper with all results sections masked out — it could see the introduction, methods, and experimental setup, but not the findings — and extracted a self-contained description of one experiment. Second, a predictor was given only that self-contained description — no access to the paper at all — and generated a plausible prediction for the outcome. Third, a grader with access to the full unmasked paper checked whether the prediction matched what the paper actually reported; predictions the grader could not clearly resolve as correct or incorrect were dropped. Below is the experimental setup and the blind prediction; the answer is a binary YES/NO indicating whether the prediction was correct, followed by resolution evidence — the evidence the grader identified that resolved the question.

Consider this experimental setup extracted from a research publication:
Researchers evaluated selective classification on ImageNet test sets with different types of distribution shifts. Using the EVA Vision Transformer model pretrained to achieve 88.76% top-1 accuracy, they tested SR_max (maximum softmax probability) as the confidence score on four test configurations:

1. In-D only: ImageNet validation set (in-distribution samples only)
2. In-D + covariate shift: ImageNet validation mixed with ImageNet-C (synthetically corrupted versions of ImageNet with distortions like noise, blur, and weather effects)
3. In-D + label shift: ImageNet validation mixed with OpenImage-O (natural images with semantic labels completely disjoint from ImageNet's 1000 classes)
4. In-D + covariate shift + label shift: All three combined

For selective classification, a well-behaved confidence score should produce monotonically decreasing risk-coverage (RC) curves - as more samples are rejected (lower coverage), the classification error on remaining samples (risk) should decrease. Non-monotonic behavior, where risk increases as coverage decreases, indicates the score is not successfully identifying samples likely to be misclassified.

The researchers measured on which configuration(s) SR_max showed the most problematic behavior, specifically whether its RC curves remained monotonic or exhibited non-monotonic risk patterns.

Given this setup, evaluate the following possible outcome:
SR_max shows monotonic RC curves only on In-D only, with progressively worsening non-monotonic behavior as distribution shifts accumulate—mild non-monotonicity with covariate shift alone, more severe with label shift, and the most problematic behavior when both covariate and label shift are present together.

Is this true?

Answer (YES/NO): NO